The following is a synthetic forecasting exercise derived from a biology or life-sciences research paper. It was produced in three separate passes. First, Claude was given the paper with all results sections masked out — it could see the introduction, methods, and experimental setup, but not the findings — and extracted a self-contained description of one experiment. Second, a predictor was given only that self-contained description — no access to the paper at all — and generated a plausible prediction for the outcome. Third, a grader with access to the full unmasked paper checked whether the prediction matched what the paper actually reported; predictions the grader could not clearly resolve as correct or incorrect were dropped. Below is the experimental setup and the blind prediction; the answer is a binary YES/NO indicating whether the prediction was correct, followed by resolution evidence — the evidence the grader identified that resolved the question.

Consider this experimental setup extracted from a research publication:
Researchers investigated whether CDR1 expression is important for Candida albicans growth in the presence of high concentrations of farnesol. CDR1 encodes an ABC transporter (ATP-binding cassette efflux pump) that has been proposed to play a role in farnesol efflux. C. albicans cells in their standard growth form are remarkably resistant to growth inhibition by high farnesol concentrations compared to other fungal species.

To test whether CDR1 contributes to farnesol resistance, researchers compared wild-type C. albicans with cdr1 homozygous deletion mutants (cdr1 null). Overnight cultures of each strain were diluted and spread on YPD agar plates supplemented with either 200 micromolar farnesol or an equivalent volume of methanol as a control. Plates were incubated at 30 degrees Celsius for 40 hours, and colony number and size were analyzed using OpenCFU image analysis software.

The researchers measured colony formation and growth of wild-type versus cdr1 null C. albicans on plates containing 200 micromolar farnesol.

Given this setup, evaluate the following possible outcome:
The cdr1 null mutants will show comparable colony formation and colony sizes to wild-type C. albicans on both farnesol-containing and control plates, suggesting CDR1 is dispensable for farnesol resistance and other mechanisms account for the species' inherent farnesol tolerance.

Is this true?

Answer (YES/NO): NO